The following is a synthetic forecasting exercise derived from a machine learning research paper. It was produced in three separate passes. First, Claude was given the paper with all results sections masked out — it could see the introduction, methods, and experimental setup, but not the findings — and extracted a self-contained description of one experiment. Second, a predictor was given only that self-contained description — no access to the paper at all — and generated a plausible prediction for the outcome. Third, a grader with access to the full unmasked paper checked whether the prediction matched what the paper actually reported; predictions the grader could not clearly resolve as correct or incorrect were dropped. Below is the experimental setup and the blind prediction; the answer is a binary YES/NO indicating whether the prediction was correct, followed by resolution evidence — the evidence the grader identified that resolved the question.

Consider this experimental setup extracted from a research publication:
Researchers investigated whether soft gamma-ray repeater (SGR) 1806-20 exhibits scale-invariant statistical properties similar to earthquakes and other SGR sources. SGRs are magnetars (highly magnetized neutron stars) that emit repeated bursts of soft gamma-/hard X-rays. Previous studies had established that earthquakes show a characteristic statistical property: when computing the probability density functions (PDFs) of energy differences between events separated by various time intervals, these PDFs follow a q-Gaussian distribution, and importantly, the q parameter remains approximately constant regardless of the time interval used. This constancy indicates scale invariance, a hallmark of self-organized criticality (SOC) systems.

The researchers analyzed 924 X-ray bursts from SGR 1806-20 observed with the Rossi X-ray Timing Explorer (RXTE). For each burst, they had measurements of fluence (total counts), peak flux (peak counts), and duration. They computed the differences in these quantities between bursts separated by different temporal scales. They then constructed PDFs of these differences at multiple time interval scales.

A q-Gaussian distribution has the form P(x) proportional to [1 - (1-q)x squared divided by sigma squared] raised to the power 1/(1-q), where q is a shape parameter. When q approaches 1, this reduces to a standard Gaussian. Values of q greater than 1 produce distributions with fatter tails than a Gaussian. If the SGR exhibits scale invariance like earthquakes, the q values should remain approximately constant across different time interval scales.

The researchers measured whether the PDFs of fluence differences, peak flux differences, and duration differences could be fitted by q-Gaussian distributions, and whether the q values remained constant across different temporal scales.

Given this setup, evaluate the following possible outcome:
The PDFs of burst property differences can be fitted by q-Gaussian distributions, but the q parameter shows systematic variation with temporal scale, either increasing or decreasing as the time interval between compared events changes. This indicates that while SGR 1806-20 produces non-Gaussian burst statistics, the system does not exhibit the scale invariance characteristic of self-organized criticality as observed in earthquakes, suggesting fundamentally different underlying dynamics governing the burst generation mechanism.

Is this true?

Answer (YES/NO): NO